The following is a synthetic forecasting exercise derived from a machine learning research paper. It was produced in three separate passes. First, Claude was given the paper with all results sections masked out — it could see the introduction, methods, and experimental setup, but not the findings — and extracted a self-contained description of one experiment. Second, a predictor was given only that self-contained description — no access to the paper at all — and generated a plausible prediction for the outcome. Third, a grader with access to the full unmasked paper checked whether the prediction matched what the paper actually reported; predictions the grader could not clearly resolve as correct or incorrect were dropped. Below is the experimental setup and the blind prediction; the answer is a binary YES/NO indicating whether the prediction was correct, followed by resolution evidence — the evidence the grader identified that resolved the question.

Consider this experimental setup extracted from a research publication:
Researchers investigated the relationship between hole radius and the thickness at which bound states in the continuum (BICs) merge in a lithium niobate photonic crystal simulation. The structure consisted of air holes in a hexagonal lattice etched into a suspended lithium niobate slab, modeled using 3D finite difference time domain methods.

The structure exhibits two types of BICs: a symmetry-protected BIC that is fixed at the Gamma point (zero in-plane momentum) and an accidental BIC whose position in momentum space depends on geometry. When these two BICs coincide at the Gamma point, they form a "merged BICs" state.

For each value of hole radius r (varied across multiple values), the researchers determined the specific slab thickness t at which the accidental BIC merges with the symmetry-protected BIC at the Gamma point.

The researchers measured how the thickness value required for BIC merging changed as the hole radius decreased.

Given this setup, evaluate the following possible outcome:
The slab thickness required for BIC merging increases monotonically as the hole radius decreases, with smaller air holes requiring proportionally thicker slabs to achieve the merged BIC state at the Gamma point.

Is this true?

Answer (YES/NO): NO